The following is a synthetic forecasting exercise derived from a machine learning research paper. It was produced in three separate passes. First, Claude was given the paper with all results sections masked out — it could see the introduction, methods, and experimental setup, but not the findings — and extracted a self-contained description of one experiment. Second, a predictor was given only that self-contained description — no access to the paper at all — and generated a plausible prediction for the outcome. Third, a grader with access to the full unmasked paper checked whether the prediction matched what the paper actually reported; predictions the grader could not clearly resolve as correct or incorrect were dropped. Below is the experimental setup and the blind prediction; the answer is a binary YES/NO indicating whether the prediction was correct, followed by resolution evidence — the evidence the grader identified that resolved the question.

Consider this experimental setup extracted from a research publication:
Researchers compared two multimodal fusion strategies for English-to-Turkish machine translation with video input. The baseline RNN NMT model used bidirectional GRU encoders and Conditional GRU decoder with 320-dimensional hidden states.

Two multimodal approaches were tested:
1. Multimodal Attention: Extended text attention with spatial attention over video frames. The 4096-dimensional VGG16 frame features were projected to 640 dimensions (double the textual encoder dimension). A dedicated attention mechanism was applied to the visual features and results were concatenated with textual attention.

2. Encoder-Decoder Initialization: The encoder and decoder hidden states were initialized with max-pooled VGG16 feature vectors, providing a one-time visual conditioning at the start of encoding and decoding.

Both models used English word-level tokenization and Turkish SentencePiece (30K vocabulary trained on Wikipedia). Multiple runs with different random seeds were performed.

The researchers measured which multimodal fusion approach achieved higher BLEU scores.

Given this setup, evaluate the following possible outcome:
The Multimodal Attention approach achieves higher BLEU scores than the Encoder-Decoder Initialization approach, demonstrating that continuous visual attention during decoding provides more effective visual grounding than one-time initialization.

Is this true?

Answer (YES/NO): NO